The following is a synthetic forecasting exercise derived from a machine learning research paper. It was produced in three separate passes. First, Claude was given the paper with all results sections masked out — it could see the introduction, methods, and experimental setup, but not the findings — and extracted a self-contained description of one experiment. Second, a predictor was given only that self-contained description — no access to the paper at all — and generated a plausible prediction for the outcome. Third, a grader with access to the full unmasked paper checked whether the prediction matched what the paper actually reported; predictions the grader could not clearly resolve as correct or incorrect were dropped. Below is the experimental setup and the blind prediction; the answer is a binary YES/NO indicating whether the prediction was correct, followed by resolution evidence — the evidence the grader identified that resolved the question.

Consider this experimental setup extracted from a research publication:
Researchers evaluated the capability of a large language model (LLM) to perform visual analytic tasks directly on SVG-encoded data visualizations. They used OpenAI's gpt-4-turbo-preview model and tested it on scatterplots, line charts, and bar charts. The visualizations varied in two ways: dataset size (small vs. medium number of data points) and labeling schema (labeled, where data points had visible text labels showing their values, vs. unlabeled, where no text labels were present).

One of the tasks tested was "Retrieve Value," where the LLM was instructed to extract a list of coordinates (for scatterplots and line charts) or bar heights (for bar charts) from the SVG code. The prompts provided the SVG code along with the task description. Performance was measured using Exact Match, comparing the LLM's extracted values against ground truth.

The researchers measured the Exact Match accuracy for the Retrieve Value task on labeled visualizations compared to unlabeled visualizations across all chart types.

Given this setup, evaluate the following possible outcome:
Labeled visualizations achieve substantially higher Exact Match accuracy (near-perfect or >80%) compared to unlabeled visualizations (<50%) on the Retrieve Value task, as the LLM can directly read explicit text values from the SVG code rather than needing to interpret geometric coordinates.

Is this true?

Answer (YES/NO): YES